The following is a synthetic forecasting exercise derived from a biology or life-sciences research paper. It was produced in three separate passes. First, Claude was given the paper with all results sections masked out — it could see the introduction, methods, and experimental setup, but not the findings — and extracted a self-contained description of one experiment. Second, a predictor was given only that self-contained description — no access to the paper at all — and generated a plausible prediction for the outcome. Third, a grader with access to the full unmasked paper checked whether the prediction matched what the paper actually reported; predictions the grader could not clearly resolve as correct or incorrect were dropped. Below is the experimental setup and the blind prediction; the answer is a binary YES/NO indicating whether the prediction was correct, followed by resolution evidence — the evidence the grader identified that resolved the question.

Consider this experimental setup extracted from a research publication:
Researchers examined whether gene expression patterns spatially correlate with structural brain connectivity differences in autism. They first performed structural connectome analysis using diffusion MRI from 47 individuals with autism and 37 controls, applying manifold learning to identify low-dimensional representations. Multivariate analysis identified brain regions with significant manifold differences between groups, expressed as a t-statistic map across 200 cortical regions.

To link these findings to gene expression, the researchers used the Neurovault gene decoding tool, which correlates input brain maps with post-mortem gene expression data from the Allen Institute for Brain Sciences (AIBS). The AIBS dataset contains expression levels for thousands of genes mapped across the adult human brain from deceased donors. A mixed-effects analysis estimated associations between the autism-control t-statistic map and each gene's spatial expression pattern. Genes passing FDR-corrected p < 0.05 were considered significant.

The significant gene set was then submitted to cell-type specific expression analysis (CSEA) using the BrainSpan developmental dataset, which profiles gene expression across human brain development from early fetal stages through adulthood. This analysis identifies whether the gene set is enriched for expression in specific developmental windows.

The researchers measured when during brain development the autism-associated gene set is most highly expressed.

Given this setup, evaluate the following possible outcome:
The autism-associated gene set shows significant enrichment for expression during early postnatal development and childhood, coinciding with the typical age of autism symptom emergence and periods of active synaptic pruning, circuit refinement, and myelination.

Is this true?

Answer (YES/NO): YES